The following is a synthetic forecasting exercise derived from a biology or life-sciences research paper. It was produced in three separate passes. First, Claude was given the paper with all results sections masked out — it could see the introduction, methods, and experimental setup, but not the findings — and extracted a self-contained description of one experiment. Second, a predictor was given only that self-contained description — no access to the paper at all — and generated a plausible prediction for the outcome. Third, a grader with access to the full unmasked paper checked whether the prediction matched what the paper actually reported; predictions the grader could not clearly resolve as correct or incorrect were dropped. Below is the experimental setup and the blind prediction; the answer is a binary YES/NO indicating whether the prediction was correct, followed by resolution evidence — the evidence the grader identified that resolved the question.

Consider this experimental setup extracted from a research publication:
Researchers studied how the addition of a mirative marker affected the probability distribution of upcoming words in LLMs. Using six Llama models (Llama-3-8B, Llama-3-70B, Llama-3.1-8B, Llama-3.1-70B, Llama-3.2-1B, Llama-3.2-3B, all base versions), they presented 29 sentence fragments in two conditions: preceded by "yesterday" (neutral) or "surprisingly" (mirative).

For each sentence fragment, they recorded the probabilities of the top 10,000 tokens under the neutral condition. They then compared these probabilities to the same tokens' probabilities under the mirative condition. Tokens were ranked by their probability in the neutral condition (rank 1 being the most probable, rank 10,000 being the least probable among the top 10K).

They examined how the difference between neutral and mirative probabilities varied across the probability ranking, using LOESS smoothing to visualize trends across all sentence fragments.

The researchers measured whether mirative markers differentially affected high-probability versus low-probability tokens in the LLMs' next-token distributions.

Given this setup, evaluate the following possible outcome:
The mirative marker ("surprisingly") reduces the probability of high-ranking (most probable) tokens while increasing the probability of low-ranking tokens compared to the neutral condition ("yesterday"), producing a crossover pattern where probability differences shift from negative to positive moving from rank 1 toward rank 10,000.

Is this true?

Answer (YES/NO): YES